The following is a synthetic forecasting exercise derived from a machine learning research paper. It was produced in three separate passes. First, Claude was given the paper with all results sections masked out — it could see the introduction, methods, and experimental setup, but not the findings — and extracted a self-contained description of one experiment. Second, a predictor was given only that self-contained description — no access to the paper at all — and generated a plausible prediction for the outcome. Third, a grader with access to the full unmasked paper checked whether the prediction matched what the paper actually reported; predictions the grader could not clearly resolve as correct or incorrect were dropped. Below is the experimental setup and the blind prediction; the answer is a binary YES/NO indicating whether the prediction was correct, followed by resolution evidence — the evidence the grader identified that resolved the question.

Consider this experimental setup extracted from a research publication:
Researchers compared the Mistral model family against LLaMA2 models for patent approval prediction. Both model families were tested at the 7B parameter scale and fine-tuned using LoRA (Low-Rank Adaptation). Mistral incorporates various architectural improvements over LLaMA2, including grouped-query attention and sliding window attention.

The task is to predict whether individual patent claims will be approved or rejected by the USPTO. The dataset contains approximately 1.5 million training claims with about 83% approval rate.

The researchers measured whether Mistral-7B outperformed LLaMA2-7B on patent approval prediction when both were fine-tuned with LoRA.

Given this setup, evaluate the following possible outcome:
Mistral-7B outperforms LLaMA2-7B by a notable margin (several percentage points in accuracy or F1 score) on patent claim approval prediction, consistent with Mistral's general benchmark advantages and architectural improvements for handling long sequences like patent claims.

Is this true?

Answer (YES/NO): NO